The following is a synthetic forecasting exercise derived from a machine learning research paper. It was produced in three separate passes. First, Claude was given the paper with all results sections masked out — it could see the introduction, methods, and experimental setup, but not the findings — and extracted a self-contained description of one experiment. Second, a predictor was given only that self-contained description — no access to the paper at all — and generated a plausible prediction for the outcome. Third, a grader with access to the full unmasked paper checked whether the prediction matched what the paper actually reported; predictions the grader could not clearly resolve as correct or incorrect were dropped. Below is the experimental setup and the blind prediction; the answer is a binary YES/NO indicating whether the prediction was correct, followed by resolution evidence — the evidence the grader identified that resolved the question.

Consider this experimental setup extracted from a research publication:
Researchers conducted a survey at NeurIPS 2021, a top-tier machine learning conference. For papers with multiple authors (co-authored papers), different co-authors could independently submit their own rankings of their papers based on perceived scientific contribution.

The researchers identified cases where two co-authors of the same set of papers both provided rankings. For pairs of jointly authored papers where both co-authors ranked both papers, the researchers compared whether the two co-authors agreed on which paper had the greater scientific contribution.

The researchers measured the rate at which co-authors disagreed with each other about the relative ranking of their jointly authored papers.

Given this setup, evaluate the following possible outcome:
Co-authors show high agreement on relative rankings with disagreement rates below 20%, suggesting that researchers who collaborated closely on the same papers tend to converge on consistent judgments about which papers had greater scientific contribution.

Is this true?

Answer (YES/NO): NO